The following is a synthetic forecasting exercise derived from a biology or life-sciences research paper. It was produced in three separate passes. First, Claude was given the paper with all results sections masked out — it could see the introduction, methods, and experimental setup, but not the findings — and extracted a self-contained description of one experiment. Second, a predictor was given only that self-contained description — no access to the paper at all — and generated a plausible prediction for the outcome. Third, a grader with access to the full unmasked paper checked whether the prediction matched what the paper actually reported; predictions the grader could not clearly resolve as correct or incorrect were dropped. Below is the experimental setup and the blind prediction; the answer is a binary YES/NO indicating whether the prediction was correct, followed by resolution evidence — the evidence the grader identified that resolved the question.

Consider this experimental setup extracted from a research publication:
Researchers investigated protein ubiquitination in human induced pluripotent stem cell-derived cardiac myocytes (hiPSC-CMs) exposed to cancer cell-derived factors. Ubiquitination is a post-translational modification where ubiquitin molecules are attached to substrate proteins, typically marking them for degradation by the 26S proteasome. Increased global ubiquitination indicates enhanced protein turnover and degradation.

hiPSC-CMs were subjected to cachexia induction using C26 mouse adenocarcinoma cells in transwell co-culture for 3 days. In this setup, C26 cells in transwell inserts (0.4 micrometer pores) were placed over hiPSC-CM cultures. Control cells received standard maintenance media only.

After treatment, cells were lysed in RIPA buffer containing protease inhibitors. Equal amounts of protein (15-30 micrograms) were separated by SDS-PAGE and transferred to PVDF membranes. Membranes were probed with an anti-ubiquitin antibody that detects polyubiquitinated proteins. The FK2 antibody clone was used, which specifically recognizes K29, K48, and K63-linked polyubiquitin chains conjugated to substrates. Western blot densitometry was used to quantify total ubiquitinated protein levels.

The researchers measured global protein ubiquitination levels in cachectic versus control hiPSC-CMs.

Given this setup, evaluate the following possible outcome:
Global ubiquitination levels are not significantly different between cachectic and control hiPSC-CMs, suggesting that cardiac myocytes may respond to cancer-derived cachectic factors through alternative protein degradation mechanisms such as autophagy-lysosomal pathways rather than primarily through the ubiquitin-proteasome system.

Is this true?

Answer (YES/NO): NO